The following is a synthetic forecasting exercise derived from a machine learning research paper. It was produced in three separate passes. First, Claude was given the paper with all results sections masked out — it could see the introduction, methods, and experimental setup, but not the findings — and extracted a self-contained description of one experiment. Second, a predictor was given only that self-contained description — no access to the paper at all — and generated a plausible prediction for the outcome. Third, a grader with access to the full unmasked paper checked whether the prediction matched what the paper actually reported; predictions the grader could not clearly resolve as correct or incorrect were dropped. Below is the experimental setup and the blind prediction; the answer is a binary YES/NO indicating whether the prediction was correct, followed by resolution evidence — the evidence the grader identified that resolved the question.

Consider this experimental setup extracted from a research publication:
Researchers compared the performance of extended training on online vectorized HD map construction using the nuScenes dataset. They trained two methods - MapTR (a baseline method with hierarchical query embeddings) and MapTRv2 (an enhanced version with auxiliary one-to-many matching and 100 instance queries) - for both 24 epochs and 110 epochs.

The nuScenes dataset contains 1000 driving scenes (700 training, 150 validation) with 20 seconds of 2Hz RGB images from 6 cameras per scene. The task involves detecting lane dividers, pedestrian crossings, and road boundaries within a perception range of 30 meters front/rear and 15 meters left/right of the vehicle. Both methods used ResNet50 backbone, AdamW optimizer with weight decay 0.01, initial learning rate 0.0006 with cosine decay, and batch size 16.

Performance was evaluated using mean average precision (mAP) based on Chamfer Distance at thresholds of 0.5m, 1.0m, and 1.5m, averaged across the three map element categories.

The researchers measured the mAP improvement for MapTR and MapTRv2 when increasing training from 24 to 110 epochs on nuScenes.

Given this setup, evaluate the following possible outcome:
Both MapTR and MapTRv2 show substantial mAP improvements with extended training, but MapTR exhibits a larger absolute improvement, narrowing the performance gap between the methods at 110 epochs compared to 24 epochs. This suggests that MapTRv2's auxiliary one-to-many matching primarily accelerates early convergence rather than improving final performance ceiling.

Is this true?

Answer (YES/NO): YES